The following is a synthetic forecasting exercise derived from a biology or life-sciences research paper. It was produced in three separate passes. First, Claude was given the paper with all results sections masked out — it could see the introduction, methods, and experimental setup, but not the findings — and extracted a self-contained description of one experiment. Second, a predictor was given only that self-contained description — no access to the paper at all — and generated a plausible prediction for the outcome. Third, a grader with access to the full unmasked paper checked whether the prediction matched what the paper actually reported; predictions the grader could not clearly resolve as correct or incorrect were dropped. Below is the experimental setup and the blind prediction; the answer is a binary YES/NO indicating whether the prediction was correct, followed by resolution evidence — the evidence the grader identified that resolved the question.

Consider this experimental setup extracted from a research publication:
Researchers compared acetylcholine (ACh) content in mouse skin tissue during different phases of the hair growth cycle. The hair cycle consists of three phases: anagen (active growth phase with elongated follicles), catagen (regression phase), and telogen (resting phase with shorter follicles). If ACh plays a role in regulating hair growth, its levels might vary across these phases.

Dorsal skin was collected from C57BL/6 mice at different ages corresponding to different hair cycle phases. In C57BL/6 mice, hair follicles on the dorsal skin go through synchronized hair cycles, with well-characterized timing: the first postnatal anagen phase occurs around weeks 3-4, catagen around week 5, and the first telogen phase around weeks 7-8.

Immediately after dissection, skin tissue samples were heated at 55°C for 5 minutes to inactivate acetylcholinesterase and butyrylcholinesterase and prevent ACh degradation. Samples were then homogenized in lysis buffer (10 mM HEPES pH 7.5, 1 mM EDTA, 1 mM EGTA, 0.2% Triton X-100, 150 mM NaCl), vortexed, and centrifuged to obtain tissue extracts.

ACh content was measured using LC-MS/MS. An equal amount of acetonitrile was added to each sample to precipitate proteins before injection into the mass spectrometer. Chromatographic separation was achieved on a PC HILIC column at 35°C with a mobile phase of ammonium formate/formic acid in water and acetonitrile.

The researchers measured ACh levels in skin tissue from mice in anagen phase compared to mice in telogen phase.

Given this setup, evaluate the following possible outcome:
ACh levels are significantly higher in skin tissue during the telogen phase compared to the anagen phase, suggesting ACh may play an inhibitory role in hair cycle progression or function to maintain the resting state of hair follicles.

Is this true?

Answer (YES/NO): NO